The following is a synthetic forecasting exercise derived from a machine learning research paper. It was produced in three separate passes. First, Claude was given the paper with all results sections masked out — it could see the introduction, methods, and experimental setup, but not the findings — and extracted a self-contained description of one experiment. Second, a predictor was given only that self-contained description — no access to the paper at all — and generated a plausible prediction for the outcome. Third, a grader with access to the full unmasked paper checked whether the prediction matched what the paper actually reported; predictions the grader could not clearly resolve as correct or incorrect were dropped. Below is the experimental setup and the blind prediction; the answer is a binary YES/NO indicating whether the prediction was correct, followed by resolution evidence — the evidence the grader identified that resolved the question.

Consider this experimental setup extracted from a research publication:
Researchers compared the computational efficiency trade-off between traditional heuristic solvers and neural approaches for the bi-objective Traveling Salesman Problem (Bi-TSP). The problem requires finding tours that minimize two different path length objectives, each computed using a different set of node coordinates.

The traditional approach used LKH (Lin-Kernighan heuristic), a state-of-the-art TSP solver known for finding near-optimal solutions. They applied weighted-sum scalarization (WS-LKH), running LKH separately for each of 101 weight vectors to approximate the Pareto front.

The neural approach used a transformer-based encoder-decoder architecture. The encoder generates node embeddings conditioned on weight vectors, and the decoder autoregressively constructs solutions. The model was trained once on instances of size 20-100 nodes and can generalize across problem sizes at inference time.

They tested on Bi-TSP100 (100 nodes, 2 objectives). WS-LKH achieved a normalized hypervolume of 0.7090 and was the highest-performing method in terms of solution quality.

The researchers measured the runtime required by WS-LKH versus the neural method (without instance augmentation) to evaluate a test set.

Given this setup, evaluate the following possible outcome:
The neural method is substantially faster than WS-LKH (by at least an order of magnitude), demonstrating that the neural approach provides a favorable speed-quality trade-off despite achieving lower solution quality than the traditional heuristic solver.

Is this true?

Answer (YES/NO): YES